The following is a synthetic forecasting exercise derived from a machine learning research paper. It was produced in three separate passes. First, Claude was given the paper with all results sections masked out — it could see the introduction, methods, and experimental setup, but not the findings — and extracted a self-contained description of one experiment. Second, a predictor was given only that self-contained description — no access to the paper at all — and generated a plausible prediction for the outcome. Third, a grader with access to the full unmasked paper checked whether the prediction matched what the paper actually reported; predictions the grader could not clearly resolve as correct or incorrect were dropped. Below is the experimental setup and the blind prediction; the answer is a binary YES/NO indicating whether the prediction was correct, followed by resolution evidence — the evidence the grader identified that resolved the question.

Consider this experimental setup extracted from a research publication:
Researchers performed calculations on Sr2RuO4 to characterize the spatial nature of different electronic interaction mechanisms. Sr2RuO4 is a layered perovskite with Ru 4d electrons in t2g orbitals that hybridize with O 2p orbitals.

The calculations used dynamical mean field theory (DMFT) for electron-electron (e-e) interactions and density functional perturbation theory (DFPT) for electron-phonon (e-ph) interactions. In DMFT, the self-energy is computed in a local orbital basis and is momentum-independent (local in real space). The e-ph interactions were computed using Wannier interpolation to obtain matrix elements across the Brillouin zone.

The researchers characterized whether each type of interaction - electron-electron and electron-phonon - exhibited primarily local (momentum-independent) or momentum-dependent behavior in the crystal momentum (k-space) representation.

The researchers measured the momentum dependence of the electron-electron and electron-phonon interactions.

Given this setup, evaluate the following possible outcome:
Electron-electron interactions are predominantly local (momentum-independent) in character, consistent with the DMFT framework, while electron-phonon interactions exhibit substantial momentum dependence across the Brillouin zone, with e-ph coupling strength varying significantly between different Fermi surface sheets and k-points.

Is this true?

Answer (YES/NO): YES